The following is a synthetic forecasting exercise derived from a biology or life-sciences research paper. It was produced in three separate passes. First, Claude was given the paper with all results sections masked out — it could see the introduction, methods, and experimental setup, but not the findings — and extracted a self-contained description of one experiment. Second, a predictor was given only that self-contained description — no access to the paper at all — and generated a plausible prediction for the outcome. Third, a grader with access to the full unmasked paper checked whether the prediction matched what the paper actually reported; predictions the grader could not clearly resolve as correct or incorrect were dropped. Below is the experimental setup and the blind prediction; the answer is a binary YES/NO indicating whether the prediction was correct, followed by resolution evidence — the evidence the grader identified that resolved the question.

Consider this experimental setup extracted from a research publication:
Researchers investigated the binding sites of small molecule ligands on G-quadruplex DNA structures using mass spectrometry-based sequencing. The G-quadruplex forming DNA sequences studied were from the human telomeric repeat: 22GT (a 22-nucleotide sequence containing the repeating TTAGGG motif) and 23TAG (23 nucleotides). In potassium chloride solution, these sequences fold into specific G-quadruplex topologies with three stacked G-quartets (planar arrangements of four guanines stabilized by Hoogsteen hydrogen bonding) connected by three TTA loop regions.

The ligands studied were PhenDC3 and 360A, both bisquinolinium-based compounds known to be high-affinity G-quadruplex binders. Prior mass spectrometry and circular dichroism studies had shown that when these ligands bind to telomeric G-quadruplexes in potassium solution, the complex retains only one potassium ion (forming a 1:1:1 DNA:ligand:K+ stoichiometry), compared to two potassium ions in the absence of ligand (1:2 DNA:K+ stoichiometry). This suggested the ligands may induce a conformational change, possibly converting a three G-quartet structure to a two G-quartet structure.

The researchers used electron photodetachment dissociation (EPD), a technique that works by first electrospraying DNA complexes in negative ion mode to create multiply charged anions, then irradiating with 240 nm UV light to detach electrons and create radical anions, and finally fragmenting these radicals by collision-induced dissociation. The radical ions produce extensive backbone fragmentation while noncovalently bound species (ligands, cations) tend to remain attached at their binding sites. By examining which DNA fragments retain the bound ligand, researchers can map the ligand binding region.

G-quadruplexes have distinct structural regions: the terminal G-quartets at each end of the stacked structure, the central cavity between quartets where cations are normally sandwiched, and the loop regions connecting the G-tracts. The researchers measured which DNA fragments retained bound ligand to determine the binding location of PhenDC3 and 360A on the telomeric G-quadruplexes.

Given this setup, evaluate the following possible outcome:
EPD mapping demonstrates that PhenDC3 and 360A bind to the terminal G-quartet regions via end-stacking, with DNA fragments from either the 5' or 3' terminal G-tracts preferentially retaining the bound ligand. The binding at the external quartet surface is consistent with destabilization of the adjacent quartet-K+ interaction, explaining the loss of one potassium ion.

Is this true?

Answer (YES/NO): NO